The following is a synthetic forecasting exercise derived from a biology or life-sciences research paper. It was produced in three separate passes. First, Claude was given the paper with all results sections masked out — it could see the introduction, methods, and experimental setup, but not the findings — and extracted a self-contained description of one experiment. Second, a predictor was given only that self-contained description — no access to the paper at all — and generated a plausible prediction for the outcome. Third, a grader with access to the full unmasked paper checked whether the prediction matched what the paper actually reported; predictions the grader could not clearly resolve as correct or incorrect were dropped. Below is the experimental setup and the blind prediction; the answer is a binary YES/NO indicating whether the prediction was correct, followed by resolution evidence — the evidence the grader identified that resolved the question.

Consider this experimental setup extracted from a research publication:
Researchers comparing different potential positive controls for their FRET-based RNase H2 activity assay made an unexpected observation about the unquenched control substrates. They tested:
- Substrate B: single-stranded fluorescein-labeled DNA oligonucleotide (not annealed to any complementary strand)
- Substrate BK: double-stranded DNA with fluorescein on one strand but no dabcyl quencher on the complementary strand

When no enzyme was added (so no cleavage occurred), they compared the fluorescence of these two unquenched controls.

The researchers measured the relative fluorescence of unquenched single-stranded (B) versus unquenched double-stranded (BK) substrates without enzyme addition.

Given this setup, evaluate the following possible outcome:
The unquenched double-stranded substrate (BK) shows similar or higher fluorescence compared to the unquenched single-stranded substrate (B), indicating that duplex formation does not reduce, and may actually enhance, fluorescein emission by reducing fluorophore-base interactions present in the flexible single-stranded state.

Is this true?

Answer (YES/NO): NO